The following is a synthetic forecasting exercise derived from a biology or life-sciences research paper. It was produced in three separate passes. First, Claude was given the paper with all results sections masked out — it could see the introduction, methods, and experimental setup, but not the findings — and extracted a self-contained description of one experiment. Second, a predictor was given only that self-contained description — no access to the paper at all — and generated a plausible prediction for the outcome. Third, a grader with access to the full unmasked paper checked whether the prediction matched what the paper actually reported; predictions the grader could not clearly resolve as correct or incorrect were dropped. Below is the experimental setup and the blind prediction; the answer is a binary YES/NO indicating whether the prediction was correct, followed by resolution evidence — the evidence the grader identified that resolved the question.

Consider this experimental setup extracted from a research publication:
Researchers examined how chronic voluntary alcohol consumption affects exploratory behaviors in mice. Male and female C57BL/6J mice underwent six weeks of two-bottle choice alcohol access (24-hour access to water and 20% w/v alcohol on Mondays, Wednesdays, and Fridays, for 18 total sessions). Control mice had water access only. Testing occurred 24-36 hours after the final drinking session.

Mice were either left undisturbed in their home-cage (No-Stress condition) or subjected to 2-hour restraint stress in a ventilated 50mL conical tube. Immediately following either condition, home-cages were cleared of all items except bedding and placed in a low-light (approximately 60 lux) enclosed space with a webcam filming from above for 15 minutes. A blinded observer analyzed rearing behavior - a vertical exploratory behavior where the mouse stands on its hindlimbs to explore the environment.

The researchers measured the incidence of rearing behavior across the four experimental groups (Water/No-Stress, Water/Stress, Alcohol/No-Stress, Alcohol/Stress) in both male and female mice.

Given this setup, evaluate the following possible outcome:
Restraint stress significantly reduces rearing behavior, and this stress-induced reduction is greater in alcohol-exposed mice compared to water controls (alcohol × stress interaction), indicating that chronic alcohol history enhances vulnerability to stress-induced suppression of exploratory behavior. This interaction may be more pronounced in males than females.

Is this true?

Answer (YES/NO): NO